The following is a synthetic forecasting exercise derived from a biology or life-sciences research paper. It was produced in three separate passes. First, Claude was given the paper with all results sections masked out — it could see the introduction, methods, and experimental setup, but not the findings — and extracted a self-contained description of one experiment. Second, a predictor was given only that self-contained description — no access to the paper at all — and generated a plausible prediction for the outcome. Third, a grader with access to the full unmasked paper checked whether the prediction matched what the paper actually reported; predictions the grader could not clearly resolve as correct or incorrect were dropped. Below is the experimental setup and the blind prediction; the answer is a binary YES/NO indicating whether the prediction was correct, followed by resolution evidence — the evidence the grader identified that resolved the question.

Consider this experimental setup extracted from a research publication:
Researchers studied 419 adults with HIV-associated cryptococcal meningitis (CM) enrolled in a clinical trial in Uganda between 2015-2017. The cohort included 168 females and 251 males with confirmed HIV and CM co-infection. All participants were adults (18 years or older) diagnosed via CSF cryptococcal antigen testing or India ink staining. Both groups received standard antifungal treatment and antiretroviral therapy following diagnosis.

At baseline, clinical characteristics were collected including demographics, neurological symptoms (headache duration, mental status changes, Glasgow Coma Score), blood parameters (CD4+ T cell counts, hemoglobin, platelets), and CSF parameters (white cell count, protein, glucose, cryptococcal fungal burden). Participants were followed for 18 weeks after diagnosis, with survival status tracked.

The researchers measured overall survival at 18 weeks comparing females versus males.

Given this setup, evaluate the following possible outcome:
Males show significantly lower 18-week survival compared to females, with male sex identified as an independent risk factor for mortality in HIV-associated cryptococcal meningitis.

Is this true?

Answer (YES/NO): NO